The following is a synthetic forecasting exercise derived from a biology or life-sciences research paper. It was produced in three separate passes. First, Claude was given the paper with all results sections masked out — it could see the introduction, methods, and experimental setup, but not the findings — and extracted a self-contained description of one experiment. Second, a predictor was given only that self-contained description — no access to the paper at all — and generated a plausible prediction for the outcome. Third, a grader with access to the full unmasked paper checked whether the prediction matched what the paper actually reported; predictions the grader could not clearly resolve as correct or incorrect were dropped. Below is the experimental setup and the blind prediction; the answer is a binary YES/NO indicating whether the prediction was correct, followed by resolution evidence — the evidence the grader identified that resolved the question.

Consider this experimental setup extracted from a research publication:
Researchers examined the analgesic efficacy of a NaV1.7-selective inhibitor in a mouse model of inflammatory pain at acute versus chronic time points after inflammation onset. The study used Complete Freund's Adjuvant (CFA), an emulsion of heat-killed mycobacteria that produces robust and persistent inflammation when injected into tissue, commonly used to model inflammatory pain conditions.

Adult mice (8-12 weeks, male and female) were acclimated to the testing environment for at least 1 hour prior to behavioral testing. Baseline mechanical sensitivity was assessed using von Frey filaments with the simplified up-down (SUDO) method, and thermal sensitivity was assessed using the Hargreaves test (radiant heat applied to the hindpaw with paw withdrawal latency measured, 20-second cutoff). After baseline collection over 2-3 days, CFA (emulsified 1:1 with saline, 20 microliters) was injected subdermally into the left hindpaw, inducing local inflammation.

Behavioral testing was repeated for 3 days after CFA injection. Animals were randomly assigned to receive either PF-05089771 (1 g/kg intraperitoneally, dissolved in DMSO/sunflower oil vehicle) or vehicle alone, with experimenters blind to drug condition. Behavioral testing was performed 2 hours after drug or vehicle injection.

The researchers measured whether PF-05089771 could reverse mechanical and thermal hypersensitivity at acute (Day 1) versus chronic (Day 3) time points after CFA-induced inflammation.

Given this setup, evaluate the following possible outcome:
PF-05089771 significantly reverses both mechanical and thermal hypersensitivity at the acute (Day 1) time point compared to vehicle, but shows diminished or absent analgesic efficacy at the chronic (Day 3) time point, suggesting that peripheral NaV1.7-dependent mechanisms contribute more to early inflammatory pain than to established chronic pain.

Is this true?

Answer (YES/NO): NO